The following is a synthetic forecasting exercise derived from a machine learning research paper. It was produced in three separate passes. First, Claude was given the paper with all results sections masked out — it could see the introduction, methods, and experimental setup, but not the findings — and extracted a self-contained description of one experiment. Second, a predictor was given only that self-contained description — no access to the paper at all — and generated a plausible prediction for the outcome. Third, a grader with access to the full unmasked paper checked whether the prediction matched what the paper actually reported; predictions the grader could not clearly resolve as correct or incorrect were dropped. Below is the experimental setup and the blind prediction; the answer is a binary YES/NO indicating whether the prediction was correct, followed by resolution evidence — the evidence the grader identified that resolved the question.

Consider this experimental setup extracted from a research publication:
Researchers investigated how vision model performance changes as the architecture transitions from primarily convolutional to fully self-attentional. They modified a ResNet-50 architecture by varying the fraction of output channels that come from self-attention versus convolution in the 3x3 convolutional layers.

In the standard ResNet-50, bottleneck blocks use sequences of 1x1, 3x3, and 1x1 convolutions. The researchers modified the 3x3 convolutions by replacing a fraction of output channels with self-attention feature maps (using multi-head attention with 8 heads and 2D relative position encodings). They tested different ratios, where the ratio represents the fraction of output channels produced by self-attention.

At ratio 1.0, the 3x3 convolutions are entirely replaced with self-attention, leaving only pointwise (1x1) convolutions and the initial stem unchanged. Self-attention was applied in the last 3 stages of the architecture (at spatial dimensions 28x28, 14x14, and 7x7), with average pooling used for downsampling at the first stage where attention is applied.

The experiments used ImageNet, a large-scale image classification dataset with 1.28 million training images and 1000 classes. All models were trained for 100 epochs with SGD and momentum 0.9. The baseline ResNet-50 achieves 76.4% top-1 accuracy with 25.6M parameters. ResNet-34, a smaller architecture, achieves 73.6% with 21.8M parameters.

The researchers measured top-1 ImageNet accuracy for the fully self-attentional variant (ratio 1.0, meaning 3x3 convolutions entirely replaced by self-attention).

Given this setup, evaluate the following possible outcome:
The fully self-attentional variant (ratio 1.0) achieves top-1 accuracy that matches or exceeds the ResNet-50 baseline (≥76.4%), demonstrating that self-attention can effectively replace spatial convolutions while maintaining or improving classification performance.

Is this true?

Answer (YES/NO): NO